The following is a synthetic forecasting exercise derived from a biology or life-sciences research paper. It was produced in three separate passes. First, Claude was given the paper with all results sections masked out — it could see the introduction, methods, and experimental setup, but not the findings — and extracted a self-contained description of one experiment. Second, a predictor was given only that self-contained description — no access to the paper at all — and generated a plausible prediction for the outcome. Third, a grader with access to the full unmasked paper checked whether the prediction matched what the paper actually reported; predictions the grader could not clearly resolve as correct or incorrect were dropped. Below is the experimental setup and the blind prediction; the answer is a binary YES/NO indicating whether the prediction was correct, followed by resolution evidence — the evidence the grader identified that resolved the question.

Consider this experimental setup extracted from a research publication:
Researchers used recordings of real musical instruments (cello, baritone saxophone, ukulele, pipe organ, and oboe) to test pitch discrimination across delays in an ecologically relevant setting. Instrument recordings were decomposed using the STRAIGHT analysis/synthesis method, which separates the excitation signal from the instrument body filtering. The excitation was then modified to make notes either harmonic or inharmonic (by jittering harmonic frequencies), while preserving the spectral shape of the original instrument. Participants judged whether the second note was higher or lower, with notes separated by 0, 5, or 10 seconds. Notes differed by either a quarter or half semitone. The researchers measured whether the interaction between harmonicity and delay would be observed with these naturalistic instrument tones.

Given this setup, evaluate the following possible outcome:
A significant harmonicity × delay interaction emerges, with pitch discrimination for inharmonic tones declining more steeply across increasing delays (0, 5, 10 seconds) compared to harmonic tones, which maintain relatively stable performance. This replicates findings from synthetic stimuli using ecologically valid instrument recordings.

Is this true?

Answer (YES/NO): YES